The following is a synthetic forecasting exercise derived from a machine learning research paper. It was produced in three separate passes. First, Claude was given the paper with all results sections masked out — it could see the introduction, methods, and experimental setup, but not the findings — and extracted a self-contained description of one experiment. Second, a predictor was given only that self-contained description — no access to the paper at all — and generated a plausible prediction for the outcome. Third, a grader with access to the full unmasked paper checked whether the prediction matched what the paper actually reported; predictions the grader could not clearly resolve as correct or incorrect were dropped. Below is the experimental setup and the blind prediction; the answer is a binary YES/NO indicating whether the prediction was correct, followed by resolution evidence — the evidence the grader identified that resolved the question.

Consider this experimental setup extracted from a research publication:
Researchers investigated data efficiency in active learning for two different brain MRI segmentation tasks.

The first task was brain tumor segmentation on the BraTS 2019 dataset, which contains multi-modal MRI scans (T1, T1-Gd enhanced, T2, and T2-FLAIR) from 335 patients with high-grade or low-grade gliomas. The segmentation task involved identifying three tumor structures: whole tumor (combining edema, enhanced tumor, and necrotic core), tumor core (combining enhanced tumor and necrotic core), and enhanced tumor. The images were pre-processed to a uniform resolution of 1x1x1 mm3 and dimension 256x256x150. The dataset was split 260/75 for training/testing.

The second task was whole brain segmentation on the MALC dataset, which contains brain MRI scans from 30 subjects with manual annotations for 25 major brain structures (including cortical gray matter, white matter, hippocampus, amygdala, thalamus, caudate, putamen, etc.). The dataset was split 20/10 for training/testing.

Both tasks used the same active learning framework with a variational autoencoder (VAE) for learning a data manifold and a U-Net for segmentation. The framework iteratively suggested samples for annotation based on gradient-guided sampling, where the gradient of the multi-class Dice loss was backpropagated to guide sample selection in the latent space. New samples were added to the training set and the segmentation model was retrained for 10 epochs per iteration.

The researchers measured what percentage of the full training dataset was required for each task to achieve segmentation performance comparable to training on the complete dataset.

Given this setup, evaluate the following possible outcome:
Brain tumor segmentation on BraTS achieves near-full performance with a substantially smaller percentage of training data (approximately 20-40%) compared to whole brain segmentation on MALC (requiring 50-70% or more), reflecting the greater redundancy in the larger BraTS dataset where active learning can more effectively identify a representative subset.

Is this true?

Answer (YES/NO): NO